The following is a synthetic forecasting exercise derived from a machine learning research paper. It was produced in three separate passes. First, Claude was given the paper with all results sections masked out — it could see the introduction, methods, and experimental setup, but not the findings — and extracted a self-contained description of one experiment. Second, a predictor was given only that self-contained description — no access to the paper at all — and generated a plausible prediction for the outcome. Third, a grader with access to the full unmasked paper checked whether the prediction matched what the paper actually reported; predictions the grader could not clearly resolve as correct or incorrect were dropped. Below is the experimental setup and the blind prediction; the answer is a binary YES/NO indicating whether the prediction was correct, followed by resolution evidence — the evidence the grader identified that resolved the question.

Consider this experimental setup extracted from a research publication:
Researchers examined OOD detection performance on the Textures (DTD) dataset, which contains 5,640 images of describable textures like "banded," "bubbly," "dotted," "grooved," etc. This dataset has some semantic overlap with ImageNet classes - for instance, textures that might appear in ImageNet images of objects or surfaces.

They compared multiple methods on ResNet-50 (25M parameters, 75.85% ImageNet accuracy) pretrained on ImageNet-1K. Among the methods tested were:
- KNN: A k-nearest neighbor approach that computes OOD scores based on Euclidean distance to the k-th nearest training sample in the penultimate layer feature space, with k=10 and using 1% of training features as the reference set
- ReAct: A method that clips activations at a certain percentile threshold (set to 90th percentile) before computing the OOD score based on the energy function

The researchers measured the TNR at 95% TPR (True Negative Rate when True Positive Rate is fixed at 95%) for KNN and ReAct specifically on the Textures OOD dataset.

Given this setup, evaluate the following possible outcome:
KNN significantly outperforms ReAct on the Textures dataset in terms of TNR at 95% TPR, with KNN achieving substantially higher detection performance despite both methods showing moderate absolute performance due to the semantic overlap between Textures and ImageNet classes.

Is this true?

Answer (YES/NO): NO